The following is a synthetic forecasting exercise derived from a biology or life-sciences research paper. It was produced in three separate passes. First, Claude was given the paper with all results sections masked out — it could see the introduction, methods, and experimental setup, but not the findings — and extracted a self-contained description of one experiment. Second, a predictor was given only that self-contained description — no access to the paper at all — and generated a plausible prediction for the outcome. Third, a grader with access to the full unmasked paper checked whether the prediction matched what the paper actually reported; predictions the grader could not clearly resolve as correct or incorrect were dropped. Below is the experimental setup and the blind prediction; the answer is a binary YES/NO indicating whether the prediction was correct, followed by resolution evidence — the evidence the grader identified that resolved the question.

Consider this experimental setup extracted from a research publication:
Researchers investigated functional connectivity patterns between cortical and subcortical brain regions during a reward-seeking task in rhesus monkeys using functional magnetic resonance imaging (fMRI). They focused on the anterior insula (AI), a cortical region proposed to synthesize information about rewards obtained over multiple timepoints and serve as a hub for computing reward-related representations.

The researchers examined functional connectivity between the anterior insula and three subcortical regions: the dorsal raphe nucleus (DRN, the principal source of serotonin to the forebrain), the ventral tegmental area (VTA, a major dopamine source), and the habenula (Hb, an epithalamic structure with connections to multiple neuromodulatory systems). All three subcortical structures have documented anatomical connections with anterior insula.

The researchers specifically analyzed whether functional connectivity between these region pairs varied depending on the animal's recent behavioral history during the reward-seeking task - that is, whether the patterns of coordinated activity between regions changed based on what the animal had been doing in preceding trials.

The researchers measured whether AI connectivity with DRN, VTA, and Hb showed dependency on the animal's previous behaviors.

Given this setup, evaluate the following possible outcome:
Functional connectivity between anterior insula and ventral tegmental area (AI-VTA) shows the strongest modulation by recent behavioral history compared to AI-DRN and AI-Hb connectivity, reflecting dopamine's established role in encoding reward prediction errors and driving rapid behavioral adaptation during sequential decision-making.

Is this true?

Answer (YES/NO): NO